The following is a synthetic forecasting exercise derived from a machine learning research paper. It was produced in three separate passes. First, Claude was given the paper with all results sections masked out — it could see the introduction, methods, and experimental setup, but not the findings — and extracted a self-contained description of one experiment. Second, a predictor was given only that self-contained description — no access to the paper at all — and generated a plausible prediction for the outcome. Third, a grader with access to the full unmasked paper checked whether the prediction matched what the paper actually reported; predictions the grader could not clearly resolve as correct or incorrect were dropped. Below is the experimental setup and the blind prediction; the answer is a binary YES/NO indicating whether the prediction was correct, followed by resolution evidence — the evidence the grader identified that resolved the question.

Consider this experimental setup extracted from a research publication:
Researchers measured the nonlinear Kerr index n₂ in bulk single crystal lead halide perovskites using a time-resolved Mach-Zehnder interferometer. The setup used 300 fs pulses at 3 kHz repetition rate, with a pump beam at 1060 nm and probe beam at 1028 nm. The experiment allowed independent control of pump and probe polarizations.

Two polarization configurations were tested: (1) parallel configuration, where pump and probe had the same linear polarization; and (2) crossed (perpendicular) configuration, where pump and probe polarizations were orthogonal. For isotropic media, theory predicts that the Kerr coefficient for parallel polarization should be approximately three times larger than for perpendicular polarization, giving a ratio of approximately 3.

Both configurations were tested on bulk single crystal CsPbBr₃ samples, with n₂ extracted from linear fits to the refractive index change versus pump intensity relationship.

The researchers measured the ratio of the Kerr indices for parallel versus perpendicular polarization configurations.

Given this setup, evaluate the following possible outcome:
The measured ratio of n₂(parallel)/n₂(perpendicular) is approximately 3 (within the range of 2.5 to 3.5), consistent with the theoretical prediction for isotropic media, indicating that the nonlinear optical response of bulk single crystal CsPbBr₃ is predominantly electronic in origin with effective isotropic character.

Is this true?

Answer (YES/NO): NO